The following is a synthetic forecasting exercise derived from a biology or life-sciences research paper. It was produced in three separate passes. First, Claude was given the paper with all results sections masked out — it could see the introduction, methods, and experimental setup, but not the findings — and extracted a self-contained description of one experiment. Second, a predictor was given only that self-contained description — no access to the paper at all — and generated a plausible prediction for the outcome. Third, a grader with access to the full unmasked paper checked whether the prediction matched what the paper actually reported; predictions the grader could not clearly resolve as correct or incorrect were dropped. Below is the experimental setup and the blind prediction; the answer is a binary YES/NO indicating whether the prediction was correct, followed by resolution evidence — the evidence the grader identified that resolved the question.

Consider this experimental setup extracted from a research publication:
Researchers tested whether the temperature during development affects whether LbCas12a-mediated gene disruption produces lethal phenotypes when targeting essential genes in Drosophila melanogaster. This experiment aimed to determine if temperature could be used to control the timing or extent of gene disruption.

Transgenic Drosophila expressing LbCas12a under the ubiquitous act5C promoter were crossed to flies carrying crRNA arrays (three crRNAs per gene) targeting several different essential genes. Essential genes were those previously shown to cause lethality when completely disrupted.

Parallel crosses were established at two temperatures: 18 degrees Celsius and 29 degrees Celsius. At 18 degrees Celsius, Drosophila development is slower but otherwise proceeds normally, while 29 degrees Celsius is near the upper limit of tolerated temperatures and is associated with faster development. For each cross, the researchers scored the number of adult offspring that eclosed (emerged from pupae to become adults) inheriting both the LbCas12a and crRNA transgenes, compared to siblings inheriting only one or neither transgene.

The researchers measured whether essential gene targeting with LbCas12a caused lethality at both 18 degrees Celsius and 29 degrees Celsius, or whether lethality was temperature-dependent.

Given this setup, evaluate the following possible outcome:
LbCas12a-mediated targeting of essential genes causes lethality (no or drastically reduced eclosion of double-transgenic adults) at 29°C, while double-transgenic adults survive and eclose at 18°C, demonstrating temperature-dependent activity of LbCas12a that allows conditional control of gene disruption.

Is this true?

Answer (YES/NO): YES